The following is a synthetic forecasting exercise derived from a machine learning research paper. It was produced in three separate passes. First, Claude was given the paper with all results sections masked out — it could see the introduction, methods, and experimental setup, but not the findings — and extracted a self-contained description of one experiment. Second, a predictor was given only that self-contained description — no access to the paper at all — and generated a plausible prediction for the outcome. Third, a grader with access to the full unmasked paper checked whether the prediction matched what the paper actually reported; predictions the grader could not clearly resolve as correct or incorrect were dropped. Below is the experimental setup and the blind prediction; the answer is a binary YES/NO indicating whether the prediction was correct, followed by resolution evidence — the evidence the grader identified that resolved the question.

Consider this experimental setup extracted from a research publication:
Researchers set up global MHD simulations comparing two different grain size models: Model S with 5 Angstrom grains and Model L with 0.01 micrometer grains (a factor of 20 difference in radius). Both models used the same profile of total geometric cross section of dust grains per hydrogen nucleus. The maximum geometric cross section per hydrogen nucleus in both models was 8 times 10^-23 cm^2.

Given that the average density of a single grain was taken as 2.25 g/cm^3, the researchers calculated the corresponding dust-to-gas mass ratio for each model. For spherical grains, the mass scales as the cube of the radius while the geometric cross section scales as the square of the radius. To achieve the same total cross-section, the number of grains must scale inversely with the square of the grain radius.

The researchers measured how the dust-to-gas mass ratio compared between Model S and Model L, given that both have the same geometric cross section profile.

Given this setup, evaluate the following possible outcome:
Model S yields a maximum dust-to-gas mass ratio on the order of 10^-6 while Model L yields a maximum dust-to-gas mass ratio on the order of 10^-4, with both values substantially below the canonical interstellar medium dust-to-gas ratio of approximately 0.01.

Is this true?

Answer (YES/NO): YES